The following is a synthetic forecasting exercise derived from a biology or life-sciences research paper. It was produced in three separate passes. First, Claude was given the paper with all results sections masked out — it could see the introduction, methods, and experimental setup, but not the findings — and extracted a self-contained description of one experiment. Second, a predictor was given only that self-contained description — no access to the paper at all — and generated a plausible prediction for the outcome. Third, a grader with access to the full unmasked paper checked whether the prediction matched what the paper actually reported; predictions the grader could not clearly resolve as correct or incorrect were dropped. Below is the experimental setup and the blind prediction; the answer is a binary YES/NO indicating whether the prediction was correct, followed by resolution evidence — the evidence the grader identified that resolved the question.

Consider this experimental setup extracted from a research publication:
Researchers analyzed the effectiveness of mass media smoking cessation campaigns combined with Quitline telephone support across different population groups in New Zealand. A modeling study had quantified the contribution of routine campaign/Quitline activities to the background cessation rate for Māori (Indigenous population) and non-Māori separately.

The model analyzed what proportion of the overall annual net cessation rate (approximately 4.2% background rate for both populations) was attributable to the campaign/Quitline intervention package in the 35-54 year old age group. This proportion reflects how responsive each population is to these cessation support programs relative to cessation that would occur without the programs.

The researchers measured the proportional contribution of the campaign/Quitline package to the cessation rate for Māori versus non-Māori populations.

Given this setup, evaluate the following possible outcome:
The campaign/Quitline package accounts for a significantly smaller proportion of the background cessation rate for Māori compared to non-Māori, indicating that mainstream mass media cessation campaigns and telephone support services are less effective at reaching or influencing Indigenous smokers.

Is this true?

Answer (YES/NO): NO